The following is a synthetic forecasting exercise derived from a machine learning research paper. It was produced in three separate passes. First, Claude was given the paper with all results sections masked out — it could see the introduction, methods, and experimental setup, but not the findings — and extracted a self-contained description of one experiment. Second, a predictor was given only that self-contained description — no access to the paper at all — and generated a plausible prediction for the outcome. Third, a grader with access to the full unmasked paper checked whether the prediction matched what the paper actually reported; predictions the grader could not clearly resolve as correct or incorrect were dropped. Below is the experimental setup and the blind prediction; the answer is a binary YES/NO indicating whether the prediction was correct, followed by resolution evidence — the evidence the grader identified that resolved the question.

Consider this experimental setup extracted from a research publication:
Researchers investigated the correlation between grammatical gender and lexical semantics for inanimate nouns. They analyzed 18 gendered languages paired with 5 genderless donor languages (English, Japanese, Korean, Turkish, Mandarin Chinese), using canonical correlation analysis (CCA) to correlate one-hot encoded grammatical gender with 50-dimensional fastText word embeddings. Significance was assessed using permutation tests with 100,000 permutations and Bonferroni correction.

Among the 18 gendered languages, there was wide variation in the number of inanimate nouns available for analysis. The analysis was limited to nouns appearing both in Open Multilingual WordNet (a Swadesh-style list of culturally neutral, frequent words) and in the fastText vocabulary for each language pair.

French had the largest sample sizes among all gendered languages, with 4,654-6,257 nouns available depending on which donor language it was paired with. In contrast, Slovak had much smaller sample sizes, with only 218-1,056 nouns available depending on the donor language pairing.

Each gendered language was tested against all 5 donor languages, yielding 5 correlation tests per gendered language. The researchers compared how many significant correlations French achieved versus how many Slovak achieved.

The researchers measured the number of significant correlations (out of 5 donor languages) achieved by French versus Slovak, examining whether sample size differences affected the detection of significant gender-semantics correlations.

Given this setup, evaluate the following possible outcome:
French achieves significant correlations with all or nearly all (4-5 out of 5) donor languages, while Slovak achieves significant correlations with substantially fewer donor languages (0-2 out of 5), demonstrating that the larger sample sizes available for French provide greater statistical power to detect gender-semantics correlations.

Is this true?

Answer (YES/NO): YES